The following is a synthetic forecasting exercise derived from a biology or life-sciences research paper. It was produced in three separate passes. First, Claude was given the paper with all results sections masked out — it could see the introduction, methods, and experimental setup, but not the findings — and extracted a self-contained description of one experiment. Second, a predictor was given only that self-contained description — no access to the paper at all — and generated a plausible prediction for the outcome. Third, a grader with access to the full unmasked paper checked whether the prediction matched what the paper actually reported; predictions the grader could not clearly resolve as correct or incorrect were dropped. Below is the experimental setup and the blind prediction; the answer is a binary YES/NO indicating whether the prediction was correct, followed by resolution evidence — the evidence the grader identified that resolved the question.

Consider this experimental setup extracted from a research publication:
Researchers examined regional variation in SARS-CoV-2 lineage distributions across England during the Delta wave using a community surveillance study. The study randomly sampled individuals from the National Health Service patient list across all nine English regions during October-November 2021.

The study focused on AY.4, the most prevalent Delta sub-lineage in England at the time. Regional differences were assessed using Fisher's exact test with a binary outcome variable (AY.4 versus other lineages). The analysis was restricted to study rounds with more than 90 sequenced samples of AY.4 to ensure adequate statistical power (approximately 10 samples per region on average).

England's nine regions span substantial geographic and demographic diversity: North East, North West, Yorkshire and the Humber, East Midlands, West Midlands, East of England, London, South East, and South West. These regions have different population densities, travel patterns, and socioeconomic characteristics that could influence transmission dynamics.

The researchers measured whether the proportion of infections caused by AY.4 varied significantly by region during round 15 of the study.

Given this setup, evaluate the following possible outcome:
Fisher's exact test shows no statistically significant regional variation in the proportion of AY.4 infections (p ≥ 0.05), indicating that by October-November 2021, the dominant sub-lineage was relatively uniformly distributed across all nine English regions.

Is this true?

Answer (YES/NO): NO